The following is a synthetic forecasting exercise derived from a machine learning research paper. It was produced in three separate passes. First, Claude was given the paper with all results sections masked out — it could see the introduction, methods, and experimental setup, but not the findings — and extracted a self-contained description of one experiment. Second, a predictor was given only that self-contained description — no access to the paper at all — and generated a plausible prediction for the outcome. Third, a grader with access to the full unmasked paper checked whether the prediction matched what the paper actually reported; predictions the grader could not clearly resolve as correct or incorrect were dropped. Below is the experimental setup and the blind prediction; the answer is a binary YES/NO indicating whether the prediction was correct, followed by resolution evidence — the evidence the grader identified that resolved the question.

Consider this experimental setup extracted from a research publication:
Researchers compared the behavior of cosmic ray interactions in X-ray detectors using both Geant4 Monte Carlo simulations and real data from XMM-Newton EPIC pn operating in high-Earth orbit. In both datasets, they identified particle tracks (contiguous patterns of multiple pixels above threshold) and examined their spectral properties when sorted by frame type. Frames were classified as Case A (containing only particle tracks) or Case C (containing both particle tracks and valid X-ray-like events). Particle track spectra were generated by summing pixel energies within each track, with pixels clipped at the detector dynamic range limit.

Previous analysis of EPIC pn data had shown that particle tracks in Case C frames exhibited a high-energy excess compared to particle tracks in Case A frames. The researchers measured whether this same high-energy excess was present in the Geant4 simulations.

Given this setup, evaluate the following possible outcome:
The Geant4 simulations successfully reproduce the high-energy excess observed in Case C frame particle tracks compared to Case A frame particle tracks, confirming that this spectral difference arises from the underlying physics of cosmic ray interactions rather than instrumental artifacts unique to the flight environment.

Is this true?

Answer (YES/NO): YES